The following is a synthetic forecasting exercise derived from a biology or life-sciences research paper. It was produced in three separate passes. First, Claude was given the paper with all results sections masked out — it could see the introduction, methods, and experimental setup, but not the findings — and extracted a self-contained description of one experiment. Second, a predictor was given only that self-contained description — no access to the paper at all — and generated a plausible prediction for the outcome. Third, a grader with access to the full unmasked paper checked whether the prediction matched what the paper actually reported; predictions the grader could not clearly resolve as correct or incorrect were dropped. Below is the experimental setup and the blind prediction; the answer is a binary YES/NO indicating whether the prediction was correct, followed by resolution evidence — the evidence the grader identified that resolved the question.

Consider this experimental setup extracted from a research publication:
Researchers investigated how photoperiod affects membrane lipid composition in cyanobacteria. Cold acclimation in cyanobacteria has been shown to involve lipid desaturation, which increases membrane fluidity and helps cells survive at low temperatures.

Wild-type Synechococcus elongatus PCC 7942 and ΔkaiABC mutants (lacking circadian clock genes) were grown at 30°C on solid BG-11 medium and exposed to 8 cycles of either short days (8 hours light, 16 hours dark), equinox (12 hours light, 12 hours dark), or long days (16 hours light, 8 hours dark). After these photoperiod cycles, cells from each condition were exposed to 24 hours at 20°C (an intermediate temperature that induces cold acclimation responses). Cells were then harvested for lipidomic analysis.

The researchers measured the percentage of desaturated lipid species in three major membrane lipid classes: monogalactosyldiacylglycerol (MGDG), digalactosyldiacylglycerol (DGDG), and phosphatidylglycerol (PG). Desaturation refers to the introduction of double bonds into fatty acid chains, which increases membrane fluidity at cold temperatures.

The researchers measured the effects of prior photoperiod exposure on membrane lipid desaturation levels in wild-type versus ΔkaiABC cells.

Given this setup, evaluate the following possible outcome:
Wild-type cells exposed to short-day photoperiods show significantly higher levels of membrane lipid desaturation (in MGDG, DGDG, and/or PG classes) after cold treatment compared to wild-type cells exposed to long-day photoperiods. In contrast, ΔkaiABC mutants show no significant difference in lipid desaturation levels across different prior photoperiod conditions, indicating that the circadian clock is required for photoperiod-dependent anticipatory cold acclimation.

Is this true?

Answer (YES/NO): YES